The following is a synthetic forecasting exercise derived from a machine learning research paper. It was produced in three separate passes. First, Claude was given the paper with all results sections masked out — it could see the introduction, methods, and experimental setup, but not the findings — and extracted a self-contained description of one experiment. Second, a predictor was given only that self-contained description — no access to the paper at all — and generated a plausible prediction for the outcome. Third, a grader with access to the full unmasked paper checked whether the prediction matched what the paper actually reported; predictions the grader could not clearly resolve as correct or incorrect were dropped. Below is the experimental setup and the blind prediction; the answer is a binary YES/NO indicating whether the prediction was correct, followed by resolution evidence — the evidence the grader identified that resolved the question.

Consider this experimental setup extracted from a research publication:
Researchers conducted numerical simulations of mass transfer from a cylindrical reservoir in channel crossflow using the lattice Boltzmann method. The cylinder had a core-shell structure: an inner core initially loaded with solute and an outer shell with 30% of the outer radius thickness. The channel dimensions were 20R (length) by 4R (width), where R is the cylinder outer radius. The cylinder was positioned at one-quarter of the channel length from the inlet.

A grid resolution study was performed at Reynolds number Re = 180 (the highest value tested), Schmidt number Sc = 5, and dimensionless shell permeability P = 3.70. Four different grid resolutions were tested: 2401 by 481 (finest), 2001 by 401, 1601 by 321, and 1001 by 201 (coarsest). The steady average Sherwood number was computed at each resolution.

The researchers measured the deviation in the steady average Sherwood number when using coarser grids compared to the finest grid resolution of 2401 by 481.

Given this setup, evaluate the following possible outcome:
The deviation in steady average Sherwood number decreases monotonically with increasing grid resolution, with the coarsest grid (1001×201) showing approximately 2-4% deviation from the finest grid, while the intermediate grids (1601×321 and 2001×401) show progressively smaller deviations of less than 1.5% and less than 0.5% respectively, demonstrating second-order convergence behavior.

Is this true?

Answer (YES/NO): NO